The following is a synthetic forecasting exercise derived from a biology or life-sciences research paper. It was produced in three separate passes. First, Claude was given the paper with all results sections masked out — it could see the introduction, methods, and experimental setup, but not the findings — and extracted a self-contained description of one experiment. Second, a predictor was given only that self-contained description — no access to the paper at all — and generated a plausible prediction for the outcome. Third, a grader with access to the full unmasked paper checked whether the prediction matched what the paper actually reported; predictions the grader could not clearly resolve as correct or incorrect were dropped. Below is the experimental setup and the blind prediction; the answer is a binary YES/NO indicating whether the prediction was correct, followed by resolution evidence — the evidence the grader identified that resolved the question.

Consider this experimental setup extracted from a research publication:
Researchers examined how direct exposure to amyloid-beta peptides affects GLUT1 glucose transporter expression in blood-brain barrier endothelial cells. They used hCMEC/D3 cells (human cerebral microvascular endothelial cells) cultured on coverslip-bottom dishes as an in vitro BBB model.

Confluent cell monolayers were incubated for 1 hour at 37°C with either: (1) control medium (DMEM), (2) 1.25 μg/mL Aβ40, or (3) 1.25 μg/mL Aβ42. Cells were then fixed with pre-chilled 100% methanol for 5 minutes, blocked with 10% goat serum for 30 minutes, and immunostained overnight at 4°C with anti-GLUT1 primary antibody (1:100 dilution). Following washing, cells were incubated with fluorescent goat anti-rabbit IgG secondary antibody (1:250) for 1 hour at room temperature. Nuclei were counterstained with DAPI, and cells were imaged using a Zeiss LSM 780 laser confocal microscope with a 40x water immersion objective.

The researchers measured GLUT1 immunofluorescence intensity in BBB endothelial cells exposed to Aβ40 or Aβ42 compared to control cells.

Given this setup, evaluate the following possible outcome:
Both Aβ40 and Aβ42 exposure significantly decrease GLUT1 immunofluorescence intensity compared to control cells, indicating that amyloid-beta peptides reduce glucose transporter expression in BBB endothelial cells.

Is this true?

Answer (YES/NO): YES